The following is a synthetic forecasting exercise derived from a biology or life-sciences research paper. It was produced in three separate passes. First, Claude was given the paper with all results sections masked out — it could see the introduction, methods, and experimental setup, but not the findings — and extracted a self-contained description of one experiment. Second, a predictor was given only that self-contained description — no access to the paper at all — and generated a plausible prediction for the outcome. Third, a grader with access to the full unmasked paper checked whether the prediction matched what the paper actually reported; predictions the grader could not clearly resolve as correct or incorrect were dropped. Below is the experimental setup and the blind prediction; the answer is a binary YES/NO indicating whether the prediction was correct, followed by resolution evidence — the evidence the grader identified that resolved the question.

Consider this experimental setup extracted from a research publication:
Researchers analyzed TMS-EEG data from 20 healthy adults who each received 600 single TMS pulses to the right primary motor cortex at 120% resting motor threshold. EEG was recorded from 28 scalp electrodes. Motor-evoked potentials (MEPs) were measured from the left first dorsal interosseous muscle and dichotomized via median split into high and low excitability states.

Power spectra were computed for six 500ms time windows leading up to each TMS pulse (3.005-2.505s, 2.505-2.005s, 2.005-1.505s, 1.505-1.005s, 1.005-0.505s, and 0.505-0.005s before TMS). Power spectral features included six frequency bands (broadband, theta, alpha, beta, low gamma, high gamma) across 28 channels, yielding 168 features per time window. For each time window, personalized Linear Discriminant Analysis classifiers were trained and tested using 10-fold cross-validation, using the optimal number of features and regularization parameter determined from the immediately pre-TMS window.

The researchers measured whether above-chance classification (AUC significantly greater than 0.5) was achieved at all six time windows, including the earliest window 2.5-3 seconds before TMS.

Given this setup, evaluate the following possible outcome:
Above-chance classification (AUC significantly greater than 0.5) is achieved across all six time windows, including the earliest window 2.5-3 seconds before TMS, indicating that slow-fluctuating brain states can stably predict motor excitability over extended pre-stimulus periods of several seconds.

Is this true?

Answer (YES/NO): YES